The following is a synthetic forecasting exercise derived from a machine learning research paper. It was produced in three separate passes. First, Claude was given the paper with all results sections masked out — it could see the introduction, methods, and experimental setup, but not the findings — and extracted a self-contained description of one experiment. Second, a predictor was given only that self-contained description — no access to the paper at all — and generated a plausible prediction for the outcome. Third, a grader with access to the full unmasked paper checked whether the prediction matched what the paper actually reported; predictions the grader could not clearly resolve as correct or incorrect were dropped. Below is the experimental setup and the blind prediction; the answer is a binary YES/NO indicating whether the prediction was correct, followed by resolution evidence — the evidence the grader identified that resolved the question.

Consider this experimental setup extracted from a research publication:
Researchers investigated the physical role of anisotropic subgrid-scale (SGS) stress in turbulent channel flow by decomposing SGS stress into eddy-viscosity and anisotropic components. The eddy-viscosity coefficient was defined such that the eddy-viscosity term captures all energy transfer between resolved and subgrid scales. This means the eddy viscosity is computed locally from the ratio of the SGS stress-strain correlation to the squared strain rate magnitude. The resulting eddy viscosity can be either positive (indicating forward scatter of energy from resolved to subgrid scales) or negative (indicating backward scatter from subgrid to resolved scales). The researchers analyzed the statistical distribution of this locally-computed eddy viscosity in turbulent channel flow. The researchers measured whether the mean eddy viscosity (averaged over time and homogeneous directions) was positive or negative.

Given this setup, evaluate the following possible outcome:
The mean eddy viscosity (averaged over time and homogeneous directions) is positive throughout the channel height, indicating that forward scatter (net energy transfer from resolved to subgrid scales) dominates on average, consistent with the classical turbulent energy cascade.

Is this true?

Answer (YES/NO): NO